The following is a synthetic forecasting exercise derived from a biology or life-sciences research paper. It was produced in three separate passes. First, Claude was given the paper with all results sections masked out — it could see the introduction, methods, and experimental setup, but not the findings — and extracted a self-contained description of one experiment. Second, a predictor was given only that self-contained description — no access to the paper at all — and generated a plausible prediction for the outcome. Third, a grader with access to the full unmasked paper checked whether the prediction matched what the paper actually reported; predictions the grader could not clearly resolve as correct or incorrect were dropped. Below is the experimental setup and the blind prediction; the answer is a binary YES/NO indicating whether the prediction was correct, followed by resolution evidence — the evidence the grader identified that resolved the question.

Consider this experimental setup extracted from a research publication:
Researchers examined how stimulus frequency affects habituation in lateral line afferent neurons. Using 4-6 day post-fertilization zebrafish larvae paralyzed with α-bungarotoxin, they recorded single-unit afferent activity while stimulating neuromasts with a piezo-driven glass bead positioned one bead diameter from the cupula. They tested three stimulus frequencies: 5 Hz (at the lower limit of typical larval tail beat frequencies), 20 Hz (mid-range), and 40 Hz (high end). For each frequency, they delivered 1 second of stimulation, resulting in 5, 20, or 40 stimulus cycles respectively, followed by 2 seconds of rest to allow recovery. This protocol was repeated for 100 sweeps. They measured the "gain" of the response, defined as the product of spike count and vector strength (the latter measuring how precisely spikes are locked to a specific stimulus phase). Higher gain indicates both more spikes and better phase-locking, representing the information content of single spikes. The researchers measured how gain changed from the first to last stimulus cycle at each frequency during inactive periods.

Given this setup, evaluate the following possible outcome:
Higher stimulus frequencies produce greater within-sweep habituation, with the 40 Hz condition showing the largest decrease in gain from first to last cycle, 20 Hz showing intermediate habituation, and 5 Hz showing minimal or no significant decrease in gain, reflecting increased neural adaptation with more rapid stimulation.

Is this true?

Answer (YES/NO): NO